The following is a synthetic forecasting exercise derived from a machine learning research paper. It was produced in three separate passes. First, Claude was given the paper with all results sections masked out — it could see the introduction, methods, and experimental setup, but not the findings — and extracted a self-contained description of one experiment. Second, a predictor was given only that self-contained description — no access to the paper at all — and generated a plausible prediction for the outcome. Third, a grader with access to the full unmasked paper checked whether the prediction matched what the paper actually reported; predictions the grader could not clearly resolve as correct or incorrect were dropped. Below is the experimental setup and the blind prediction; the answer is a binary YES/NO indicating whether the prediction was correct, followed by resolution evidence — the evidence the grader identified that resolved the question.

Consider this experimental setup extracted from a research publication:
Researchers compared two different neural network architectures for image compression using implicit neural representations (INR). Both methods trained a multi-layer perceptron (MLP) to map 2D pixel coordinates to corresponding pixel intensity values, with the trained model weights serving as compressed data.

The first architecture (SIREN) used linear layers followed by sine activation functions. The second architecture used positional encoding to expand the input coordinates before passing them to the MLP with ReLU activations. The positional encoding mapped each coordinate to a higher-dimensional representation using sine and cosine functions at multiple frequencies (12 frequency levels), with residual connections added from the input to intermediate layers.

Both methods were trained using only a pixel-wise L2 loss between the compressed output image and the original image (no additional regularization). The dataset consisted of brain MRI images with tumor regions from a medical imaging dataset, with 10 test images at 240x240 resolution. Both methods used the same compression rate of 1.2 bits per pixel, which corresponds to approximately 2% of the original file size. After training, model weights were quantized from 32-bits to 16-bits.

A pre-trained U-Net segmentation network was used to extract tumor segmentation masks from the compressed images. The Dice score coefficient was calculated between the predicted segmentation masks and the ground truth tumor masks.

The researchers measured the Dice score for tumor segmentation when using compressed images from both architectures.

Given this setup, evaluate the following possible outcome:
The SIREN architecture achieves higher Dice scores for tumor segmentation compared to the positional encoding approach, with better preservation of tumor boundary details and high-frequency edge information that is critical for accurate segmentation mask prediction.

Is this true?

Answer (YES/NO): YES